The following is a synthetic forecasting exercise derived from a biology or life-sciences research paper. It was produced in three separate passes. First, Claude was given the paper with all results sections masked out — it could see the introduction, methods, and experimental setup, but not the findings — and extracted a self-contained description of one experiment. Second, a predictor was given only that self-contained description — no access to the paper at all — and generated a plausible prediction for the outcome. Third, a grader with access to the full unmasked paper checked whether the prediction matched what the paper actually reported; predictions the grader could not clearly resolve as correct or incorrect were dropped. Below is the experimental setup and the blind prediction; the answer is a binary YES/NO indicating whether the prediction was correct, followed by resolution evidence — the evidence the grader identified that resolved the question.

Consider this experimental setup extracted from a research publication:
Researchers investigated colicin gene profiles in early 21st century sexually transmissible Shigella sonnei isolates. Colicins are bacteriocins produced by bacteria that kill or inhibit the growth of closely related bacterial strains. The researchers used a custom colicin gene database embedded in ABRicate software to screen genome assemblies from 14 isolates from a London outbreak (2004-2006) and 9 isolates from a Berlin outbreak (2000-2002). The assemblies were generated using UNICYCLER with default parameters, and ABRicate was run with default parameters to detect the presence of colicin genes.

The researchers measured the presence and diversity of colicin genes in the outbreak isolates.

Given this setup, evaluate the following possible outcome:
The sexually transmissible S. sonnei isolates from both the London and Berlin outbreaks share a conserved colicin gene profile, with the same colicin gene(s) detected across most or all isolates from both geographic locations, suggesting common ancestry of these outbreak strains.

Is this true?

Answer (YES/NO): YES